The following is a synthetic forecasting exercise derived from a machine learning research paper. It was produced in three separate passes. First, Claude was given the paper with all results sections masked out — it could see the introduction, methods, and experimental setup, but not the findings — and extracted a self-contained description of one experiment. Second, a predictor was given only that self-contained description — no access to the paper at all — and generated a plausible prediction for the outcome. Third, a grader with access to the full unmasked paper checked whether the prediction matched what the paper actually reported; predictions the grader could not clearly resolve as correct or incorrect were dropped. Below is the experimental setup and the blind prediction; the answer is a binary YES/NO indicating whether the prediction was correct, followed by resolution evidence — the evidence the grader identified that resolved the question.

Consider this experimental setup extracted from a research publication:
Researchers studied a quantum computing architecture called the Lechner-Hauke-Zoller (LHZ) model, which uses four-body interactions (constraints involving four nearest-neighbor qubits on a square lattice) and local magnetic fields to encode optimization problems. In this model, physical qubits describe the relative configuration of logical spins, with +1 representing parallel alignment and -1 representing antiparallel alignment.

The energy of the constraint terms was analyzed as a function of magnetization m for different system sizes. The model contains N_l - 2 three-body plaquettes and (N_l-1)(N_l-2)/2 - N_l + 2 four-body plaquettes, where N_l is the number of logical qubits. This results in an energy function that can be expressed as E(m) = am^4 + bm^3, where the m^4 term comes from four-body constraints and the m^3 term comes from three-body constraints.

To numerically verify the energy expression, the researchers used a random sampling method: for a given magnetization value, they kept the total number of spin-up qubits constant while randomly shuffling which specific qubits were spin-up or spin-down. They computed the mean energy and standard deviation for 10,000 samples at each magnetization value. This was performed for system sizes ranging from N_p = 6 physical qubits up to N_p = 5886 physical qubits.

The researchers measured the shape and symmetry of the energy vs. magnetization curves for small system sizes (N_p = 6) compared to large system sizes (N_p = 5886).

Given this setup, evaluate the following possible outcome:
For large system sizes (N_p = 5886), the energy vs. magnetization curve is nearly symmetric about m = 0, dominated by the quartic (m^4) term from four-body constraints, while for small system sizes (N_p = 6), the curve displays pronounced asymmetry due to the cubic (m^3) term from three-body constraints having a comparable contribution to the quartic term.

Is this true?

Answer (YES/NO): YES